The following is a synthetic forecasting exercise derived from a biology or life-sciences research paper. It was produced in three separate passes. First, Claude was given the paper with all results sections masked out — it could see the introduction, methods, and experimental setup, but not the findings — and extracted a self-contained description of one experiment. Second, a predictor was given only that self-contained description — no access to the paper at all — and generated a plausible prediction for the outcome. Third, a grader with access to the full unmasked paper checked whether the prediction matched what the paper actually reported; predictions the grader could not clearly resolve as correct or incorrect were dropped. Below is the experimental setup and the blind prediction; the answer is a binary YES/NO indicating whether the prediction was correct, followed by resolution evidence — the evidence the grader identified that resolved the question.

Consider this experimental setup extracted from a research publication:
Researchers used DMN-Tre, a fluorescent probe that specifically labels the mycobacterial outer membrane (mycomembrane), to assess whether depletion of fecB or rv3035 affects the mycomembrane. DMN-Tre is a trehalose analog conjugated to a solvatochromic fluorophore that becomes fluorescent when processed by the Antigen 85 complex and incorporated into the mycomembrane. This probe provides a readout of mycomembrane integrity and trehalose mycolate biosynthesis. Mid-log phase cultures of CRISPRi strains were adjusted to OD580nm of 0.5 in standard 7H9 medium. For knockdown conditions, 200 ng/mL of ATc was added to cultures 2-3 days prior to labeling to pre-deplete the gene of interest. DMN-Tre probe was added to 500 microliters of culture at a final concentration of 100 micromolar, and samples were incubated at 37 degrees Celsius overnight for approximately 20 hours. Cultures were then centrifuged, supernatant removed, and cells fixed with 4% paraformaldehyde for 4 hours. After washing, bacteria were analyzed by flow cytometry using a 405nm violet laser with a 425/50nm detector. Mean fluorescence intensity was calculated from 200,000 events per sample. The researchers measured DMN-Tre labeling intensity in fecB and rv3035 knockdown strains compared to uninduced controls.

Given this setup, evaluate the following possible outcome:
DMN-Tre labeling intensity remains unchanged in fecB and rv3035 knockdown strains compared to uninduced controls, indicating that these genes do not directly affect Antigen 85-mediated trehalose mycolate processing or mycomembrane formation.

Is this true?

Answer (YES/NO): NO